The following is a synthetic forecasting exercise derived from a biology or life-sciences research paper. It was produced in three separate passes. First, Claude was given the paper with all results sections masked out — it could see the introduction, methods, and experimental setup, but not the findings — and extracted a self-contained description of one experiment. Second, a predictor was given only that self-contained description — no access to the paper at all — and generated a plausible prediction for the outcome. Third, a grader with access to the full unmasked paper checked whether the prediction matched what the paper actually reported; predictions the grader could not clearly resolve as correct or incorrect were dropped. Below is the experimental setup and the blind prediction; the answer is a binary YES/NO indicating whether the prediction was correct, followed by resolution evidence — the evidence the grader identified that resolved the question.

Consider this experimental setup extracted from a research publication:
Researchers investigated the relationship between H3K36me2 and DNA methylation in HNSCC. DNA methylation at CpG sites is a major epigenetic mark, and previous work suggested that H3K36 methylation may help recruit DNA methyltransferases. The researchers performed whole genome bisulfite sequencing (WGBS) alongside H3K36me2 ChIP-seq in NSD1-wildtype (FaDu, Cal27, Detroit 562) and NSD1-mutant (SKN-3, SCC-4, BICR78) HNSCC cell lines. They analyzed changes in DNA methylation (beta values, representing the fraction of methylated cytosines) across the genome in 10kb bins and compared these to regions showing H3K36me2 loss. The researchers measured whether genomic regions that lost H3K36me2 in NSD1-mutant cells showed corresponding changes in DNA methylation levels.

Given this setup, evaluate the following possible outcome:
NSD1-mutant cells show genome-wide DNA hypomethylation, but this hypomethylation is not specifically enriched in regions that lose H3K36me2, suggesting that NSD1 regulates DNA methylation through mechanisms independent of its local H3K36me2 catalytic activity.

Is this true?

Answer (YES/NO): NO